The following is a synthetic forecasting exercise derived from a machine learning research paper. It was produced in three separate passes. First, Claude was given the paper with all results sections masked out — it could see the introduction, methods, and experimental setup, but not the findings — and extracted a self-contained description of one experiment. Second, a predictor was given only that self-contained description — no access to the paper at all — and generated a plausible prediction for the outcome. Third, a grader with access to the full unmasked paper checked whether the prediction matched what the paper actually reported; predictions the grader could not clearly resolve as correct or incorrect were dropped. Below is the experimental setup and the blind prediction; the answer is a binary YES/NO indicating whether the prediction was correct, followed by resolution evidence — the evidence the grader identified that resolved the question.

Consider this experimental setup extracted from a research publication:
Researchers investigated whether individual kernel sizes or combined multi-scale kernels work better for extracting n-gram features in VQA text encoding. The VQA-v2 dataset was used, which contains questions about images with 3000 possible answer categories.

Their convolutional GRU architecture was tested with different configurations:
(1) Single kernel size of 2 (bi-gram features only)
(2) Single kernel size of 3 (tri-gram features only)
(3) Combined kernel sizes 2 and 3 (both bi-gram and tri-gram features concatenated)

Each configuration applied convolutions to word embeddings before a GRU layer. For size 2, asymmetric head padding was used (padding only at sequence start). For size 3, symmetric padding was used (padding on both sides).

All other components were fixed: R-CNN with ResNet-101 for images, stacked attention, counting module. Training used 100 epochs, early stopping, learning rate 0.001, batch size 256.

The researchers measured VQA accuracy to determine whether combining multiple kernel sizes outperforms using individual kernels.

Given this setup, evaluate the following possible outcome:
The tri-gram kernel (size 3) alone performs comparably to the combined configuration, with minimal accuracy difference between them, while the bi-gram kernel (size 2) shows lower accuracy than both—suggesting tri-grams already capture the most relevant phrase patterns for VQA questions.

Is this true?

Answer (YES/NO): NO